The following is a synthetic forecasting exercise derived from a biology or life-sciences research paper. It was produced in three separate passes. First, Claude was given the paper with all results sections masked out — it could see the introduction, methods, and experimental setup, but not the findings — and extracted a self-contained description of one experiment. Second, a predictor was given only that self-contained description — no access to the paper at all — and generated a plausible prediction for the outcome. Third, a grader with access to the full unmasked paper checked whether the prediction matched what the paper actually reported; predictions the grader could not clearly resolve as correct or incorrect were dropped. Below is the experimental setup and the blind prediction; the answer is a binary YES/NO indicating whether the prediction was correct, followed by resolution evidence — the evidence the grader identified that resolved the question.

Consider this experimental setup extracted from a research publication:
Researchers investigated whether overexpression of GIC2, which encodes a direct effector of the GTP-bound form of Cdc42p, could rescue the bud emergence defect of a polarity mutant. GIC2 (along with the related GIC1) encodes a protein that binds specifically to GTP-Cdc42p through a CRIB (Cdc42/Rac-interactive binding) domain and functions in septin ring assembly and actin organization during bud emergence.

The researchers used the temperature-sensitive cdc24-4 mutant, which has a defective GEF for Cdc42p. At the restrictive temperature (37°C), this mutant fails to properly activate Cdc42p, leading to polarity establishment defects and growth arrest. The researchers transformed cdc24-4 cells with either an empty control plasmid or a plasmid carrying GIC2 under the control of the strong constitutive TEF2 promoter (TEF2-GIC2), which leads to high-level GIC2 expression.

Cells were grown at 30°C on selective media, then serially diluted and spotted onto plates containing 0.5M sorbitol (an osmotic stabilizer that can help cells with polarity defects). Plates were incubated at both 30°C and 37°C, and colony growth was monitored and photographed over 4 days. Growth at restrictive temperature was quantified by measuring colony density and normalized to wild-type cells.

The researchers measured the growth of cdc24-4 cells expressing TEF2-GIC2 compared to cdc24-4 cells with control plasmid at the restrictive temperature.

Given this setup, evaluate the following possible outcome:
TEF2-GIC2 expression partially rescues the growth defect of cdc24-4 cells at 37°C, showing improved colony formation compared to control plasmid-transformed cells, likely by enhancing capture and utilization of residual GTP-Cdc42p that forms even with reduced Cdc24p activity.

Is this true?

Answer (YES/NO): YES